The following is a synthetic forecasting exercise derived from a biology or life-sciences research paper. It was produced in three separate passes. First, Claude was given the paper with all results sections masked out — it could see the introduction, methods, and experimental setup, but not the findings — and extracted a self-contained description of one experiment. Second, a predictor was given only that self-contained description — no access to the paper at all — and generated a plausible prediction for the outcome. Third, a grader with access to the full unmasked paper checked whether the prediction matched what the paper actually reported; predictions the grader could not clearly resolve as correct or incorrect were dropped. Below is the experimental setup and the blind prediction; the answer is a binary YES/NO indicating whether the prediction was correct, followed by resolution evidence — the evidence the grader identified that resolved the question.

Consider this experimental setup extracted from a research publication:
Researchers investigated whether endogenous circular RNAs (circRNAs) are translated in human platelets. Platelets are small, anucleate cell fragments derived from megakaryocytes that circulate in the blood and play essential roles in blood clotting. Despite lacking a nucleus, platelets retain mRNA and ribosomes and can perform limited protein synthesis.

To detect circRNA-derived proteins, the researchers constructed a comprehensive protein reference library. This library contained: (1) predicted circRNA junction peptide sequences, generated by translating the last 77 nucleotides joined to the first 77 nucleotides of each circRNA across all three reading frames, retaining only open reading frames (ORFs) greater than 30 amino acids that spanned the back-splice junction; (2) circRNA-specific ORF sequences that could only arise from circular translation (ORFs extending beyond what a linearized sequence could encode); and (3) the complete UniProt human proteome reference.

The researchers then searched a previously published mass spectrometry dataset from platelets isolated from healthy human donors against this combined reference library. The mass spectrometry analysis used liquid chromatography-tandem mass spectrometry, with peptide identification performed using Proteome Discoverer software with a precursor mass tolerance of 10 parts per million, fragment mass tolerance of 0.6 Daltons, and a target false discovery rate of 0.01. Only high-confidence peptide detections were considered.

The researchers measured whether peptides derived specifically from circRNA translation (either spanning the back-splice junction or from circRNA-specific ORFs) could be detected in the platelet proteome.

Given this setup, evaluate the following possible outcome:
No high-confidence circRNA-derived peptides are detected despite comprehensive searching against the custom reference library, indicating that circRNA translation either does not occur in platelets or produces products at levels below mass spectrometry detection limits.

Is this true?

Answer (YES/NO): YES